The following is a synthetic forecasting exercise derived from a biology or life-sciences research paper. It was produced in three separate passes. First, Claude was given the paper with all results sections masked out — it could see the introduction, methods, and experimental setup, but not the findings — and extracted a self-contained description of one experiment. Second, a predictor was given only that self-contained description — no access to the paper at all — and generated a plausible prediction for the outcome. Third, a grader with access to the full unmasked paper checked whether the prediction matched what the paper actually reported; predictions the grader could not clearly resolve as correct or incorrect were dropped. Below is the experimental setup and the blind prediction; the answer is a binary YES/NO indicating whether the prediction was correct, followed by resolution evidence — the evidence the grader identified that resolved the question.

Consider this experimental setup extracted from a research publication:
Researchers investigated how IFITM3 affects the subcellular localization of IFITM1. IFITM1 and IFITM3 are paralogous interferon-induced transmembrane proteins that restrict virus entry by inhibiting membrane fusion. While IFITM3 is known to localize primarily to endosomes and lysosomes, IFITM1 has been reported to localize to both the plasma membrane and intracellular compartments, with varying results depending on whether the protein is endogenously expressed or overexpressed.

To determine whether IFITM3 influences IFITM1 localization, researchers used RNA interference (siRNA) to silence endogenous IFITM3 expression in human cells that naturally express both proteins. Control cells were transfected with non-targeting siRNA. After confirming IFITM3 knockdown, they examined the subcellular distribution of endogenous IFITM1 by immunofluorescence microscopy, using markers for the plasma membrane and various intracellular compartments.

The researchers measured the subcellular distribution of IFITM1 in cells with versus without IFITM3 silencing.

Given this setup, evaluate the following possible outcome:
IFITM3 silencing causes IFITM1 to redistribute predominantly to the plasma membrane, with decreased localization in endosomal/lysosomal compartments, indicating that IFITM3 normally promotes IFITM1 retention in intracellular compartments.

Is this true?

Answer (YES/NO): YES